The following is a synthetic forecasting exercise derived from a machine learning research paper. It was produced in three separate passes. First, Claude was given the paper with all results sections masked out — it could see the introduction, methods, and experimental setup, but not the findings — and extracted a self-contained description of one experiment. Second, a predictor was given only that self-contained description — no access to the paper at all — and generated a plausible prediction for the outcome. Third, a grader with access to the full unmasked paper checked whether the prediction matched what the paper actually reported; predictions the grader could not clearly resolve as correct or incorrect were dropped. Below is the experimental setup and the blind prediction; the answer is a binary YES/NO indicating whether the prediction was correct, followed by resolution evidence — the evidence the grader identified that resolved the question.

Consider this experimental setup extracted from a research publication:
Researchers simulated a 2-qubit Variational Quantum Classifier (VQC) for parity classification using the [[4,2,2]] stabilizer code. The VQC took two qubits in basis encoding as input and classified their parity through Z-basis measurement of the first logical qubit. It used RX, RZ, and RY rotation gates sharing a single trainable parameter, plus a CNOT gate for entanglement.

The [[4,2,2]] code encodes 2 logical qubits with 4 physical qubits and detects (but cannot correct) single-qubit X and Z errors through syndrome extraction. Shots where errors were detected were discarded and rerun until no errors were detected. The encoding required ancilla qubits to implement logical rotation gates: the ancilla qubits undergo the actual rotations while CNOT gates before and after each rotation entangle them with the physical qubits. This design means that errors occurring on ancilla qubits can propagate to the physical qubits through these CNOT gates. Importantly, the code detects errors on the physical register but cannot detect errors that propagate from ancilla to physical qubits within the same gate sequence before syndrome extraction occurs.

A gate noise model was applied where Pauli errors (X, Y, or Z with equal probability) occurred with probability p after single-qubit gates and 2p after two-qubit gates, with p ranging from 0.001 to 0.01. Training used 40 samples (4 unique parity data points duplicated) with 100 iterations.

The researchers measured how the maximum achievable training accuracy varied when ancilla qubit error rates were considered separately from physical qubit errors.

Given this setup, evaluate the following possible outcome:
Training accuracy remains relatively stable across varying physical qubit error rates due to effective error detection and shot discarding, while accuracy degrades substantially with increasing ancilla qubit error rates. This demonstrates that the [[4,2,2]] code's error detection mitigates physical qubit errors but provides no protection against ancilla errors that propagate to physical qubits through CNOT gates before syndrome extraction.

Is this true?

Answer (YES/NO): YES